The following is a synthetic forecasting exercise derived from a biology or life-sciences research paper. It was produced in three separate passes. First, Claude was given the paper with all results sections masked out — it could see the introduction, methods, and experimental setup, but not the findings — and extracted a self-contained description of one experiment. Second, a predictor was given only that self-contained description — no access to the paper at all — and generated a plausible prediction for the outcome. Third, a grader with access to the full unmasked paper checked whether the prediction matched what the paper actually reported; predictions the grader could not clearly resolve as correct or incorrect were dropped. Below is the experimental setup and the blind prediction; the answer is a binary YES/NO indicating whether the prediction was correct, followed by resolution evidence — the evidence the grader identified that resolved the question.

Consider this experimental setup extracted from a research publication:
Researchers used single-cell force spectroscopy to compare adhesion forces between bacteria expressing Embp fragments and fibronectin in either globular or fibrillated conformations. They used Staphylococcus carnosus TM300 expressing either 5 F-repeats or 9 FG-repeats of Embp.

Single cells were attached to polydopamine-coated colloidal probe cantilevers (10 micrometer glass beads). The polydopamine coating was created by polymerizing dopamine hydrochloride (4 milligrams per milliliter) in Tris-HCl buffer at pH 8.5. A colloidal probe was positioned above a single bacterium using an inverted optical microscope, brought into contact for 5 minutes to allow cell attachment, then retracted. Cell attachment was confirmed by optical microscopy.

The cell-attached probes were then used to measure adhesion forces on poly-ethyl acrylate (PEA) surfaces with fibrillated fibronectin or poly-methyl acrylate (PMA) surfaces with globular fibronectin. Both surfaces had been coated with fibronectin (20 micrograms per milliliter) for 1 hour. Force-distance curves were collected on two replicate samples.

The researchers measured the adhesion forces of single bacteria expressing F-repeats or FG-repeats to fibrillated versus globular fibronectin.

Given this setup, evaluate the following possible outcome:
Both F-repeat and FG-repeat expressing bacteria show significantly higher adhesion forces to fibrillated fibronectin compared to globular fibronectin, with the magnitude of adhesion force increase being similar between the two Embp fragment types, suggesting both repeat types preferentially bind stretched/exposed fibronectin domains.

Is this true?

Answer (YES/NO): YES